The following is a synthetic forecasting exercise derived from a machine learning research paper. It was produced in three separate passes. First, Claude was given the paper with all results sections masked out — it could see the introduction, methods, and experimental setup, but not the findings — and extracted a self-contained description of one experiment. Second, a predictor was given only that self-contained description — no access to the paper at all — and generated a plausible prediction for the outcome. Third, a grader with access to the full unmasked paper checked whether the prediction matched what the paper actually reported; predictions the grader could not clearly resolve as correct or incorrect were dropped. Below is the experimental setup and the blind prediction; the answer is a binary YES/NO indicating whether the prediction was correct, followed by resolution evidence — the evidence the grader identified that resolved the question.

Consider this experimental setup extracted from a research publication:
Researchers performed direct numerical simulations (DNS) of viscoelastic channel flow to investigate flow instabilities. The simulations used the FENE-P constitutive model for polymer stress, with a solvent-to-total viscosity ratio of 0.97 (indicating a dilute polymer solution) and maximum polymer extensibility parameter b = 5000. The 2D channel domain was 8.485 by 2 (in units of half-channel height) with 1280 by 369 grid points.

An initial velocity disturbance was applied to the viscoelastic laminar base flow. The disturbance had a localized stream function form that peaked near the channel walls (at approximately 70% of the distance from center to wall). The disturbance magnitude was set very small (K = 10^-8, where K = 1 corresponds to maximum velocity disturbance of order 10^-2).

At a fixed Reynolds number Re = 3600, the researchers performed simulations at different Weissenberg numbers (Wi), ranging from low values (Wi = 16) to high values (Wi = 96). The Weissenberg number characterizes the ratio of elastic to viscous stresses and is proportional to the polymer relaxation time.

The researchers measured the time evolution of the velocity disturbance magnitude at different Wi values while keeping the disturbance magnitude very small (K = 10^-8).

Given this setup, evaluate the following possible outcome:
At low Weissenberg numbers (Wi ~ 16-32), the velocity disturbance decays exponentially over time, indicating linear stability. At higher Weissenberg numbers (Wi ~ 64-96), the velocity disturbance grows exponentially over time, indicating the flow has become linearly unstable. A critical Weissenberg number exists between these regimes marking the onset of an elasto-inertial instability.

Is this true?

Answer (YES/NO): YES